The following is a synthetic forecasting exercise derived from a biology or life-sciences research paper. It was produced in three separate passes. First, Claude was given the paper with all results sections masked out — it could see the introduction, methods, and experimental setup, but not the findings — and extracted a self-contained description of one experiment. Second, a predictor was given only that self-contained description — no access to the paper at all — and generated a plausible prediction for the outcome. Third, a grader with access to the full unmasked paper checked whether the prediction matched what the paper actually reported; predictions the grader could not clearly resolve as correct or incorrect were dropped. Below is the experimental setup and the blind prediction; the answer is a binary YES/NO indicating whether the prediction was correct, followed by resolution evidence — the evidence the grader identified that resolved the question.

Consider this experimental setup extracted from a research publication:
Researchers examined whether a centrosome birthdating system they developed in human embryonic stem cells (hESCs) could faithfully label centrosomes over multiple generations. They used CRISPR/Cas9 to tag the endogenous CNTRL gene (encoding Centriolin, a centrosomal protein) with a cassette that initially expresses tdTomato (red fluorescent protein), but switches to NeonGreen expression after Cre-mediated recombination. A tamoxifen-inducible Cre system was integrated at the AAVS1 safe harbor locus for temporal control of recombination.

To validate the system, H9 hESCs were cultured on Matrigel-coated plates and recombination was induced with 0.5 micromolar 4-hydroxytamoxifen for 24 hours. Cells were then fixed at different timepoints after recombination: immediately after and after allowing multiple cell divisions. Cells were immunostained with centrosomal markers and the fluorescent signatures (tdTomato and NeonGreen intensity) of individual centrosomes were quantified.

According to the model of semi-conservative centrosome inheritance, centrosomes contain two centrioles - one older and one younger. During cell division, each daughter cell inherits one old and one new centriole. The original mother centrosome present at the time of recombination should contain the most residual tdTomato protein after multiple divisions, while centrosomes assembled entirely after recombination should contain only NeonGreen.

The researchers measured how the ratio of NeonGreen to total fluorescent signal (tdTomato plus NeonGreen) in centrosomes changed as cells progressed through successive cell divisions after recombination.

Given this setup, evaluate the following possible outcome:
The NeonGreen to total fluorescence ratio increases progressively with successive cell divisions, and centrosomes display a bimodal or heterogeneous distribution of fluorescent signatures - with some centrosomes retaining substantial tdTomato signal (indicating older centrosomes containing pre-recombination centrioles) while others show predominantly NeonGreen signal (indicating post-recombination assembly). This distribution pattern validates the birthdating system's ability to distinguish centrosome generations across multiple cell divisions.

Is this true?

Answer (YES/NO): YES